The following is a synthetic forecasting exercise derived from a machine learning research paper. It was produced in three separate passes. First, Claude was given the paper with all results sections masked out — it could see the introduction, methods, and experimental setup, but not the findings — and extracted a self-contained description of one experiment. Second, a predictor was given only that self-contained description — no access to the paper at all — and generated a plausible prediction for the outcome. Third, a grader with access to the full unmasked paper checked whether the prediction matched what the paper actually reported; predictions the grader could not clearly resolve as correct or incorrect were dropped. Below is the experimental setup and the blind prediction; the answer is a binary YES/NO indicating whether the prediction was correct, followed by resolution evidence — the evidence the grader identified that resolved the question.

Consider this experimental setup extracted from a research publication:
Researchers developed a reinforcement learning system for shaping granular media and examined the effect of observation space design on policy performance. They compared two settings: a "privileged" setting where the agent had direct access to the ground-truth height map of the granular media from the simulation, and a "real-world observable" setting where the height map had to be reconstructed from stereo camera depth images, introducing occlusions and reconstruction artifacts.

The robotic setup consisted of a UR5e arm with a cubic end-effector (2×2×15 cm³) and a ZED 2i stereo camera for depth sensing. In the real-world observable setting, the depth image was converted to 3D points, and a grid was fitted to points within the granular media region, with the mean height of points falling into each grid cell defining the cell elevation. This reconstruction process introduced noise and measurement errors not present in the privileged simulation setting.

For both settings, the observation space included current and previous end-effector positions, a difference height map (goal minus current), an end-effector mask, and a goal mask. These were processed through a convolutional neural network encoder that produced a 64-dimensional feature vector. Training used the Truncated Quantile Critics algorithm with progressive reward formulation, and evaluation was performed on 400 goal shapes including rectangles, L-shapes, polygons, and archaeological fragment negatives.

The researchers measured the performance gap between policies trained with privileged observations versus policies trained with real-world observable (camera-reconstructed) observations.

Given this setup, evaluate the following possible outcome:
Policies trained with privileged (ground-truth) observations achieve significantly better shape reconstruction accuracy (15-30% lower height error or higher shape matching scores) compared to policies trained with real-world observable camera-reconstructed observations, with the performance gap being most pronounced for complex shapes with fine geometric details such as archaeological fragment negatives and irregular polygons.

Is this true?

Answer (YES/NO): NO